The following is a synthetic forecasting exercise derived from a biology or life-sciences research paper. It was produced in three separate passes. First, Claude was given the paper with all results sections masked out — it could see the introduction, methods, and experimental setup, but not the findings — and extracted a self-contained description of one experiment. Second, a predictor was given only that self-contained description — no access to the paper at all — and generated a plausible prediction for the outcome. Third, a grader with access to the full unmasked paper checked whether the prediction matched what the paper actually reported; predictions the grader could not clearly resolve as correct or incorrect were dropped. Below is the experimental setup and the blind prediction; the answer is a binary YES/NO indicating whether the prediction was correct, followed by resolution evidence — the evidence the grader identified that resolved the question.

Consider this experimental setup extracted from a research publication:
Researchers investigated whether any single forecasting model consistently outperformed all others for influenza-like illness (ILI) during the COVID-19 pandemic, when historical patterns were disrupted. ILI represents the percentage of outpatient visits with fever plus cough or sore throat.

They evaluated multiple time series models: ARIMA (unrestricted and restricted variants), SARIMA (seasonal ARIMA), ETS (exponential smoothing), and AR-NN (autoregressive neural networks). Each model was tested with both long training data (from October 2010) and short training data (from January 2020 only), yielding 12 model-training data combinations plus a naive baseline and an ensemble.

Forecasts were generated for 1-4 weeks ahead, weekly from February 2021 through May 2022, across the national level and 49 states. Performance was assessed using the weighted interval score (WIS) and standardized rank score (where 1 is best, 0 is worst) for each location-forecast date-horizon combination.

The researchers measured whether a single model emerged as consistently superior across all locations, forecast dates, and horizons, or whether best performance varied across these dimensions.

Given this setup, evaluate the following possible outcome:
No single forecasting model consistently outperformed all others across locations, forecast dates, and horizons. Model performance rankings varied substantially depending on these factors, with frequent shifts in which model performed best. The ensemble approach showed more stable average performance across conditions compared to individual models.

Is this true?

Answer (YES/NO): YES